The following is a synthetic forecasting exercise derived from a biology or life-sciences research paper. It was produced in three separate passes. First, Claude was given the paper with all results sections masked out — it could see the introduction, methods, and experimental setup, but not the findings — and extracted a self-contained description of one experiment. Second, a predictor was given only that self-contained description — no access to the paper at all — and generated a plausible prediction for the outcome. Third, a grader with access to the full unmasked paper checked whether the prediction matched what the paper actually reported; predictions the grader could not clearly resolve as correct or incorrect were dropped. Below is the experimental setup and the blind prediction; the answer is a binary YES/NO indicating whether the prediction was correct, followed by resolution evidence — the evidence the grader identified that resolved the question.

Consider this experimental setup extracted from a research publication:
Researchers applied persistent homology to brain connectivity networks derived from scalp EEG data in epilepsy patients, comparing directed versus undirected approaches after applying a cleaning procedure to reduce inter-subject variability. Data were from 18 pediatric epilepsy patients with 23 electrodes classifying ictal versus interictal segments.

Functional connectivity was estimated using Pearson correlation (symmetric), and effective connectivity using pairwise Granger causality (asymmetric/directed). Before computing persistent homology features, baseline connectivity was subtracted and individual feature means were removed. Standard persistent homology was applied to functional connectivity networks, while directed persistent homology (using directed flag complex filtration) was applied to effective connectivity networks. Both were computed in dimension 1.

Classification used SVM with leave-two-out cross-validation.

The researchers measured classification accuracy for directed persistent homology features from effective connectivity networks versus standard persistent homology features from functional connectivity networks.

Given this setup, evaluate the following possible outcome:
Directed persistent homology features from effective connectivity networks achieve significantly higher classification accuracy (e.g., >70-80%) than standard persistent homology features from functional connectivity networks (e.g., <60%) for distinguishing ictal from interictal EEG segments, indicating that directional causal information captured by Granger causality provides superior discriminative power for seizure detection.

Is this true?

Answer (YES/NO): NO